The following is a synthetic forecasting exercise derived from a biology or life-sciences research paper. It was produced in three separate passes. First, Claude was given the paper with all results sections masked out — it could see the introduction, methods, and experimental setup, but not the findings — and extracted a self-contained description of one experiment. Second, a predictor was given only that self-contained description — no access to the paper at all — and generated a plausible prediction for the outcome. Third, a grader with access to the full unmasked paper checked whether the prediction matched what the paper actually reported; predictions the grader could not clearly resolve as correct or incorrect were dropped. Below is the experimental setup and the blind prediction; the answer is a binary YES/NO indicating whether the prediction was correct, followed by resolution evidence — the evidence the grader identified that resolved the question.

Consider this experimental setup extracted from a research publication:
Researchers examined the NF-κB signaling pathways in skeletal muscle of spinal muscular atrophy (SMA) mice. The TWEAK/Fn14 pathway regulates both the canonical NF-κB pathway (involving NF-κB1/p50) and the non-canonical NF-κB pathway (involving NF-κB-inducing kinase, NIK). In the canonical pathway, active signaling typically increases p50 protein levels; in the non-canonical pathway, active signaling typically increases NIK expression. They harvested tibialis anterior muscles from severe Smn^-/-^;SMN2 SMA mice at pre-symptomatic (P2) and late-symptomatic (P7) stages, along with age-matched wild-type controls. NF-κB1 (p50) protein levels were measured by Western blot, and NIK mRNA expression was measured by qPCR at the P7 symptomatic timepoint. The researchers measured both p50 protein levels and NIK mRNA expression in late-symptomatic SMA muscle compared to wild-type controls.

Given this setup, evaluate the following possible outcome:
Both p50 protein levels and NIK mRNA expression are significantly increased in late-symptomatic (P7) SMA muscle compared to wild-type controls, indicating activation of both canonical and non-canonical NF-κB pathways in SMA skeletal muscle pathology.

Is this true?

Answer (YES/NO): NO